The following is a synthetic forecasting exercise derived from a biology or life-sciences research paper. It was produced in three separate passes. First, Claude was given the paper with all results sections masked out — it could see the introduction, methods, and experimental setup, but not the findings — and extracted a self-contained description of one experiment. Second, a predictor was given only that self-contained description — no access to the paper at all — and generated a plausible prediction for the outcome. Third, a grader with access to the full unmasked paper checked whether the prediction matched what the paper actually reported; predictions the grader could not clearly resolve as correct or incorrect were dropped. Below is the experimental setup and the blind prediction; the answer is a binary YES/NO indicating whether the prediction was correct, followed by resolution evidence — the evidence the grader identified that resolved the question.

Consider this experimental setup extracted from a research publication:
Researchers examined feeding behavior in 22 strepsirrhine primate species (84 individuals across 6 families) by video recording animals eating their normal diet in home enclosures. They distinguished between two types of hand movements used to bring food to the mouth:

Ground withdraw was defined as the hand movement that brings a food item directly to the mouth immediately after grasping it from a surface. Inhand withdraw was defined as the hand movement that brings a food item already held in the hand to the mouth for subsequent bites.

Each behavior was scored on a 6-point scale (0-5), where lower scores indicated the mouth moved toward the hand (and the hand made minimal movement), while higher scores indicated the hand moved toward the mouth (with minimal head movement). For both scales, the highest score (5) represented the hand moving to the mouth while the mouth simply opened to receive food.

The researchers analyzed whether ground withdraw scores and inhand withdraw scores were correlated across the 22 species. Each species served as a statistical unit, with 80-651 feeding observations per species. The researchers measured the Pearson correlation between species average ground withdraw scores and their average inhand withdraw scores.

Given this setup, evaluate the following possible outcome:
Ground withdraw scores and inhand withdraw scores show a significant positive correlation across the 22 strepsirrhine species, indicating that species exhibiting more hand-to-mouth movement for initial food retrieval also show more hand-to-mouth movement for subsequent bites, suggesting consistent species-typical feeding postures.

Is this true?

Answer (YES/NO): YES